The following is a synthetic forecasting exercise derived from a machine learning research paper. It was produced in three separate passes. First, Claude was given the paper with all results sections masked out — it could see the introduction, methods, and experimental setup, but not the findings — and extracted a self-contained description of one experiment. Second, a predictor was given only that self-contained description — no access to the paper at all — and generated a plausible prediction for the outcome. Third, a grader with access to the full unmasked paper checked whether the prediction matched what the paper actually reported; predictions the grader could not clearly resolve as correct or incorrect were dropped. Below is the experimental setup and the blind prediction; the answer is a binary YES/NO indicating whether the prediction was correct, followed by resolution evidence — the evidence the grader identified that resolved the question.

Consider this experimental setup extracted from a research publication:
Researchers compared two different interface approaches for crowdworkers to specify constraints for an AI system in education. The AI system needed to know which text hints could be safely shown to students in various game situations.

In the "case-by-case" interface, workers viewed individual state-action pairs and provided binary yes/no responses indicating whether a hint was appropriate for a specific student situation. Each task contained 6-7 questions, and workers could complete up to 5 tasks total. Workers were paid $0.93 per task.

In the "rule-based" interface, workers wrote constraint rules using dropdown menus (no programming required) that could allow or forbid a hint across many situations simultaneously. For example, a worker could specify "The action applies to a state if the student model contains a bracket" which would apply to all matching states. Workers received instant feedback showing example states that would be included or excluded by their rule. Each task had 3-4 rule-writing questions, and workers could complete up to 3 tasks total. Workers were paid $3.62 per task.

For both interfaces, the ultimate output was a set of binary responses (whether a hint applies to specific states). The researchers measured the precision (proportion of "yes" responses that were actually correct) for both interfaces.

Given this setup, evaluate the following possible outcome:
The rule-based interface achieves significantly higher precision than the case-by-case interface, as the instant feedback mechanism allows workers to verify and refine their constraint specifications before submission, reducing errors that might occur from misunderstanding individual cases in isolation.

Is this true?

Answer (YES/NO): YES